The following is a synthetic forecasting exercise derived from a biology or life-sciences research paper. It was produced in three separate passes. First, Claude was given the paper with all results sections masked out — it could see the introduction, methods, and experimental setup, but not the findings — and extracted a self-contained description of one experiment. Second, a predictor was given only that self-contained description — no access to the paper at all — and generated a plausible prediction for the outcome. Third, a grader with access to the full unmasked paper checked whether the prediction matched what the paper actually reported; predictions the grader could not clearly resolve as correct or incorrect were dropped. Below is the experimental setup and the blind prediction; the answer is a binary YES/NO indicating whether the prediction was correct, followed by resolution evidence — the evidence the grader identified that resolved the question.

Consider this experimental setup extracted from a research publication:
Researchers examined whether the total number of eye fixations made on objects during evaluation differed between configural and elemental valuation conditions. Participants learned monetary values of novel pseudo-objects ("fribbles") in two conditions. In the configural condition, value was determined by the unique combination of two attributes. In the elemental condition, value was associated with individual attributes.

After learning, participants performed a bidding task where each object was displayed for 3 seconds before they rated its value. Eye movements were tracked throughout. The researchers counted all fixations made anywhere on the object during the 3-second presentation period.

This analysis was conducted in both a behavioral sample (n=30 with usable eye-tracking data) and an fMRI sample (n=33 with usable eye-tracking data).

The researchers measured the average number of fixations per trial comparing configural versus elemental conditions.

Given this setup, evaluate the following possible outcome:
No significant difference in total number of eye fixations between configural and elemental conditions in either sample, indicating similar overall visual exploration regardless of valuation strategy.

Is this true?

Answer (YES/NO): YES